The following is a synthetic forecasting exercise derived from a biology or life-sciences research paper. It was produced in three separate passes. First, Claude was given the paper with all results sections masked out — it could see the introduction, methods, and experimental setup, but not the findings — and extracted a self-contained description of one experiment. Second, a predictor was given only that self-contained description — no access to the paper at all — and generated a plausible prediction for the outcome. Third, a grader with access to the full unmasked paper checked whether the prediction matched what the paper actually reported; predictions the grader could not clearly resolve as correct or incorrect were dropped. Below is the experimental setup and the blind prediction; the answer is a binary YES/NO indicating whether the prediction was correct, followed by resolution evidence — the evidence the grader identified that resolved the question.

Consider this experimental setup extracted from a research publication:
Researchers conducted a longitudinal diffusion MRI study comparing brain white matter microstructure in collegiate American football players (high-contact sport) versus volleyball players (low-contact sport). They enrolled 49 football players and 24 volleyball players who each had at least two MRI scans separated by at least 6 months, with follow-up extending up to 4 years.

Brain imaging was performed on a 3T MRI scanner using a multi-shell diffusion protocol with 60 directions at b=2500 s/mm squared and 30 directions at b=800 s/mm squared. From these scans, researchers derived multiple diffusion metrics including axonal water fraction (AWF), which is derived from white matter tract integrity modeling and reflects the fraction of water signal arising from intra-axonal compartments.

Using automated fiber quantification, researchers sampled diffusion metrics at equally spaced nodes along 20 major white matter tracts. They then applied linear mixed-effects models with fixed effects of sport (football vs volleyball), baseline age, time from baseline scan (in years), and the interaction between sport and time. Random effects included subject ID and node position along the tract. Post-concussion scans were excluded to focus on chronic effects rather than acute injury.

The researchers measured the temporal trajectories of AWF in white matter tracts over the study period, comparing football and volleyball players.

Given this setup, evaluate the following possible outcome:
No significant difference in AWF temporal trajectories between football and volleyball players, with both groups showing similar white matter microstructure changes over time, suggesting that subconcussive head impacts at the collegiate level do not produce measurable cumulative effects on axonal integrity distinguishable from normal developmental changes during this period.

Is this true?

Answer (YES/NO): NO